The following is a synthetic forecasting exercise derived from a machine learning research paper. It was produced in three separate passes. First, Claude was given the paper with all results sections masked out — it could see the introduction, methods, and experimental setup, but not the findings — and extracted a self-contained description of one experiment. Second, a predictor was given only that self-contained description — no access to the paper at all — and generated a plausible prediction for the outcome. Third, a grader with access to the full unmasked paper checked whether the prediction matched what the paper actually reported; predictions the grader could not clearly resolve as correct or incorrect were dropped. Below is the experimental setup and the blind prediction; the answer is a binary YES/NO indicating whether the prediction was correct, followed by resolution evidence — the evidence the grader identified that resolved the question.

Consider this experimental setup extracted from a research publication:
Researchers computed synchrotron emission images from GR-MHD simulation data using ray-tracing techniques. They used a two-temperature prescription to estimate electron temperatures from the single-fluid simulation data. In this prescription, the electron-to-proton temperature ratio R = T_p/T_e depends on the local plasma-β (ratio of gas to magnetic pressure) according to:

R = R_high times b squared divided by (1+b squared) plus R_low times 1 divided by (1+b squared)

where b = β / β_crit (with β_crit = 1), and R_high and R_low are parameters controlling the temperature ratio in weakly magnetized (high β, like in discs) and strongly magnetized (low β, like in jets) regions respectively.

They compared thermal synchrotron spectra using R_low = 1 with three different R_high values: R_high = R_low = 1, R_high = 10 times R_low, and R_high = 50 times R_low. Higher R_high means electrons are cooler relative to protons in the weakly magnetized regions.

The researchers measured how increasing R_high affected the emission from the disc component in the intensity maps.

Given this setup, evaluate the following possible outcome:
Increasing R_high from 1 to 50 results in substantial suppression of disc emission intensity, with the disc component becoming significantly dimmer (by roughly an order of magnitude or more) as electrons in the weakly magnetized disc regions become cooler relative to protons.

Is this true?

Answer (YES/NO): NO